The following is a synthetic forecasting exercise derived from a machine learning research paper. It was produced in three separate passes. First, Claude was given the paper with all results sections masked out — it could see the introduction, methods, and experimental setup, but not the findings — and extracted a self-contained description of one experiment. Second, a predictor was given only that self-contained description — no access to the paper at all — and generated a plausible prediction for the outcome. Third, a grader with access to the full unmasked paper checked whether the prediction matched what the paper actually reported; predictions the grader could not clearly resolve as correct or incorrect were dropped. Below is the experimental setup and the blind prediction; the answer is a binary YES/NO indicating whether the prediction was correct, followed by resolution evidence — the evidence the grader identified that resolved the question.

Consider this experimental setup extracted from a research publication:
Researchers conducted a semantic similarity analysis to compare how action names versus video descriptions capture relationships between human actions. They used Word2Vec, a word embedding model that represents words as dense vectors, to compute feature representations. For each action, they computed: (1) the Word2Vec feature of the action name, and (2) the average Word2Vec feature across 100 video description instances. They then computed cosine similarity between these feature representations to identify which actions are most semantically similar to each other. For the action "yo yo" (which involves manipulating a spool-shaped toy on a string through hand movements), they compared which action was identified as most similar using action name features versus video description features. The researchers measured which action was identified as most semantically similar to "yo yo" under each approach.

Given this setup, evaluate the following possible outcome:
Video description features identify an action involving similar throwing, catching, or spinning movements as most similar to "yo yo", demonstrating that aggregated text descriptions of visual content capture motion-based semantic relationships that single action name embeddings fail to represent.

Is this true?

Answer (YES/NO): YES